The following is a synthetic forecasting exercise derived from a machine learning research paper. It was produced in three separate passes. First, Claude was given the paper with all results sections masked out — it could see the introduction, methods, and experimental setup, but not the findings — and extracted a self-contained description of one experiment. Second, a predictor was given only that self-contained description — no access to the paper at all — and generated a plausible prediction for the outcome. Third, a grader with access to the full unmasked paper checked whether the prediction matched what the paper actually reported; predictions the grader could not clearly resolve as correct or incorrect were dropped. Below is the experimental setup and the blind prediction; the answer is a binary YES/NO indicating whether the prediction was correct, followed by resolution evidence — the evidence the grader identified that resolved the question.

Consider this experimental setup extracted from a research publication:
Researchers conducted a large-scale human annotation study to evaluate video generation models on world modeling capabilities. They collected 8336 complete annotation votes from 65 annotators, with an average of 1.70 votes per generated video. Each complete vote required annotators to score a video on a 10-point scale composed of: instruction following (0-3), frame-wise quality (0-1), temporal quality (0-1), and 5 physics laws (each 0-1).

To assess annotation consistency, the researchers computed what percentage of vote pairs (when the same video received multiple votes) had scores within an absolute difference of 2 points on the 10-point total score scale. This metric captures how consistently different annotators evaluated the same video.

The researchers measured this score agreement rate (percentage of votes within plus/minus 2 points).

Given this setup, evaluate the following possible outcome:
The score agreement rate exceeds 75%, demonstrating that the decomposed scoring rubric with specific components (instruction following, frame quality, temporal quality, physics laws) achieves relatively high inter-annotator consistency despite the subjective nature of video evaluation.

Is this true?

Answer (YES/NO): YES